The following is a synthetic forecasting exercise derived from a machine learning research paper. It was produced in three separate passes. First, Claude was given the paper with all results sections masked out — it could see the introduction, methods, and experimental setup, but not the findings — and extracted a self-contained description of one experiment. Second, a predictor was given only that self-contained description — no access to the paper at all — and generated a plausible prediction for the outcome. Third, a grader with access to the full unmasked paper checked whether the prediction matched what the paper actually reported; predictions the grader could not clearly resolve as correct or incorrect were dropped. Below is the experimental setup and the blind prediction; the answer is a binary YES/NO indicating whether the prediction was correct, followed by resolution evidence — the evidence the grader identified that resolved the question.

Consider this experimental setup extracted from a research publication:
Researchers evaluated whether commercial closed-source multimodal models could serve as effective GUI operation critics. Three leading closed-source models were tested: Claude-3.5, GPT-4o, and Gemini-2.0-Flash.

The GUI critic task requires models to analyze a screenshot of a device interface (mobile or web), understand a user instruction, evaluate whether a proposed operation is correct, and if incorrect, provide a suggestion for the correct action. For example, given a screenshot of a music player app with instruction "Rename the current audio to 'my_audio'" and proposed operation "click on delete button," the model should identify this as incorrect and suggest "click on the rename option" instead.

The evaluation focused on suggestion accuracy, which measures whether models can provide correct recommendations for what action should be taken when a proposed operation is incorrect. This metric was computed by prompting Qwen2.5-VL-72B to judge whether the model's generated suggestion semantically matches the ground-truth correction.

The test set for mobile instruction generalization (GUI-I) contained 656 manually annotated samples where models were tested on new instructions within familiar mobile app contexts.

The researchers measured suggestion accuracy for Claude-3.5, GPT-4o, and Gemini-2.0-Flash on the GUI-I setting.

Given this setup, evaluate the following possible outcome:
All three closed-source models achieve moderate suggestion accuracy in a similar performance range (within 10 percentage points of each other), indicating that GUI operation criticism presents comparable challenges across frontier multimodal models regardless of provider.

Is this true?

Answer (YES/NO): YES